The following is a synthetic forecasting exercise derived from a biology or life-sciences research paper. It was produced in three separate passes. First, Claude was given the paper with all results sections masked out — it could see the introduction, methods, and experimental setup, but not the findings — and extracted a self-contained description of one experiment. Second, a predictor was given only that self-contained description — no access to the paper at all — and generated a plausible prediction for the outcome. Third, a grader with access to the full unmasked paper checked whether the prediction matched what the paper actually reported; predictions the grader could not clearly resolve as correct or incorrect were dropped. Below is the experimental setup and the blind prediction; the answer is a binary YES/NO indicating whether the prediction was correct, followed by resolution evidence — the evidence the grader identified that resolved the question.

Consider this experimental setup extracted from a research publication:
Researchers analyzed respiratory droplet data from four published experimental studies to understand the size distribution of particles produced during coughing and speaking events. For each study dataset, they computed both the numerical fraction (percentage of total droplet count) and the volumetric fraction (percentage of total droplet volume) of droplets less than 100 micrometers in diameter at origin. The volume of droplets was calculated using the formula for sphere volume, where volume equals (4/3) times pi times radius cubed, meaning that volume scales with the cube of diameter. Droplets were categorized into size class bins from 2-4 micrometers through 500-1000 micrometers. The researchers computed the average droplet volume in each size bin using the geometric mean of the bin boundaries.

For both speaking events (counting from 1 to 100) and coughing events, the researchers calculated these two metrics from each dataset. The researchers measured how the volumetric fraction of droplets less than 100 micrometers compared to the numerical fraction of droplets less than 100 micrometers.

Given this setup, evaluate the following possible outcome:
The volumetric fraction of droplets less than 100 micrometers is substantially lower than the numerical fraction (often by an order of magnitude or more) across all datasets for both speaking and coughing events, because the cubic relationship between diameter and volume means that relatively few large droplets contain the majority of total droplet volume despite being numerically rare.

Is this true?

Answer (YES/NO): YES